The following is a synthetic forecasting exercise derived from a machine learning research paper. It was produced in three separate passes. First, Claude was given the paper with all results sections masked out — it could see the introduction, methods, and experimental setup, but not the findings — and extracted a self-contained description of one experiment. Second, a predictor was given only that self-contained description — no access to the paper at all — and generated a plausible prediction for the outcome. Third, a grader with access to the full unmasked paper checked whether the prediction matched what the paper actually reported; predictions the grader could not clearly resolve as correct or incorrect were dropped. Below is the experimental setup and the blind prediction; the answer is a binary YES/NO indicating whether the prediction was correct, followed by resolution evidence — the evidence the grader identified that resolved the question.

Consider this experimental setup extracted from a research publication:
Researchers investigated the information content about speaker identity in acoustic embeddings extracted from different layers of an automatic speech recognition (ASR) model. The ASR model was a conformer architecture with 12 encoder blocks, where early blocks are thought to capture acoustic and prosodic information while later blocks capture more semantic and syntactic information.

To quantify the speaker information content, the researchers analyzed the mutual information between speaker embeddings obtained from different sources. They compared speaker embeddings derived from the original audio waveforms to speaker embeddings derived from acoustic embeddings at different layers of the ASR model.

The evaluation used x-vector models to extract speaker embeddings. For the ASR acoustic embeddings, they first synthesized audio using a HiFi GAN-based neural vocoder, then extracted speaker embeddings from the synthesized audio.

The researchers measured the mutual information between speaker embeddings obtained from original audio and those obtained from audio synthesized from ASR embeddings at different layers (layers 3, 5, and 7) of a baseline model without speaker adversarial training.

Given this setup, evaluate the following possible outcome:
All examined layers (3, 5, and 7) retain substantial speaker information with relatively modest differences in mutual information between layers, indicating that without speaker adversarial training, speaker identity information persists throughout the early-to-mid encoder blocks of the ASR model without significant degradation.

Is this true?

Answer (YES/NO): NO